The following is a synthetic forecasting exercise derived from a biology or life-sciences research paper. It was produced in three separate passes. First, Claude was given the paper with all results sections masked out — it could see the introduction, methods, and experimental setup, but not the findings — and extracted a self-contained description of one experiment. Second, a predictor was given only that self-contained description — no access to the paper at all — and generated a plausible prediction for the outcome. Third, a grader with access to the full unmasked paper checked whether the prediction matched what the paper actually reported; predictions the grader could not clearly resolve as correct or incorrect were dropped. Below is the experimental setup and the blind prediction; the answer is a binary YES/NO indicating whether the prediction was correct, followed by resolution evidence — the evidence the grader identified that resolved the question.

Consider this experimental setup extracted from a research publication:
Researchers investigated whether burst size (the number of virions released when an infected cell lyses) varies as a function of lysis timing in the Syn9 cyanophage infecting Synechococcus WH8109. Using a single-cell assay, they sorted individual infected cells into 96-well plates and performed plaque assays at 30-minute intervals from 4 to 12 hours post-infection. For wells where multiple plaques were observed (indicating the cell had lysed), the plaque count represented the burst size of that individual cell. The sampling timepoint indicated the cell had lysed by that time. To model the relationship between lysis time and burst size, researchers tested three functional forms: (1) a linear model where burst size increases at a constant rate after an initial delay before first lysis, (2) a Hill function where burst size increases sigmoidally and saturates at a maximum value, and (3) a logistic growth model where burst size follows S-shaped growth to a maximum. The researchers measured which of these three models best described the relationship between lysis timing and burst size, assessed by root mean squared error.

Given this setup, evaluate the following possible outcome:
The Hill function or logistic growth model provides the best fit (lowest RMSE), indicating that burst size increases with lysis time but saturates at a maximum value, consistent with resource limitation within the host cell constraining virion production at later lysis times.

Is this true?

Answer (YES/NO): NO